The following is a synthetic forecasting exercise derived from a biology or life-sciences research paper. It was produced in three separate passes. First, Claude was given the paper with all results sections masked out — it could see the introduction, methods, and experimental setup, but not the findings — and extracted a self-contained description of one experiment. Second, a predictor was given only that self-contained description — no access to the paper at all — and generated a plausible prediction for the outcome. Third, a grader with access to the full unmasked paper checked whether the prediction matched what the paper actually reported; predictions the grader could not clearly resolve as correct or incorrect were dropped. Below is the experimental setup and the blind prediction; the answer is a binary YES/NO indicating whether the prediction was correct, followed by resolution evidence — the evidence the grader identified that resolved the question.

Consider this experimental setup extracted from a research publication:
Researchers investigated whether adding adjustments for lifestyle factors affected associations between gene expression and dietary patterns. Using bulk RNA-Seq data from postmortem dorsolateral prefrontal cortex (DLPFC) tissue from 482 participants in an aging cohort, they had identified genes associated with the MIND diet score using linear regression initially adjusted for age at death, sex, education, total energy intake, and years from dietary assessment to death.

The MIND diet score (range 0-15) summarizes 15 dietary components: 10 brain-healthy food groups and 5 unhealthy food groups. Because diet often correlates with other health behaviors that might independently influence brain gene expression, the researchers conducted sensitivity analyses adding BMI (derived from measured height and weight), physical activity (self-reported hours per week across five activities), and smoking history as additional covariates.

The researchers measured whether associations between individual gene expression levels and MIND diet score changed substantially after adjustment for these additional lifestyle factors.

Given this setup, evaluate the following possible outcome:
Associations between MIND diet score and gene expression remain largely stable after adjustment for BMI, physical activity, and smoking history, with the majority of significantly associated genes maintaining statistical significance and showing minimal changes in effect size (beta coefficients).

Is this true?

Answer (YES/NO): YES